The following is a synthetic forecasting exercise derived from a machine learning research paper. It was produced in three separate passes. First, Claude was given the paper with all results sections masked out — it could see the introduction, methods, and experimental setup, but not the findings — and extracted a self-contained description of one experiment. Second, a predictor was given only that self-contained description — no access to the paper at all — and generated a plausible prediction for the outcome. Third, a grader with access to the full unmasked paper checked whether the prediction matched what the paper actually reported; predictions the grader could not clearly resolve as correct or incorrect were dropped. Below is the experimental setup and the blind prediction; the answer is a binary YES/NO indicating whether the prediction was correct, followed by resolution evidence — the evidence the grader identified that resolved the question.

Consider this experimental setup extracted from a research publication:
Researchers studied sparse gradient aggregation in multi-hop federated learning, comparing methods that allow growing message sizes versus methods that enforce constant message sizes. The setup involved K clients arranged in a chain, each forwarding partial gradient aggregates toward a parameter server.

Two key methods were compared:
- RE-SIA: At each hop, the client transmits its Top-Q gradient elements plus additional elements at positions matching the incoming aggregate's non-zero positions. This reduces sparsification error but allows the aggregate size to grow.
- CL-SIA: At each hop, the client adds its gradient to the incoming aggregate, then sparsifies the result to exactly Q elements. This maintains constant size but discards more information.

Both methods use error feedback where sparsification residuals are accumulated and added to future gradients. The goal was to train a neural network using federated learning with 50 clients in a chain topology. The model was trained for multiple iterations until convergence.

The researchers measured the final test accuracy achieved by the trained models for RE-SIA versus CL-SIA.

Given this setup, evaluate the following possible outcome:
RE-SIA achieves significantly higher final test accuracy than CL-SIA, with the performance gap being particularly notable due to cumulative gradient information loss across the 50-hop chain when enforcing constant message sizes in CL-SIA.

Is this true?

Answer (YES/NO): NO